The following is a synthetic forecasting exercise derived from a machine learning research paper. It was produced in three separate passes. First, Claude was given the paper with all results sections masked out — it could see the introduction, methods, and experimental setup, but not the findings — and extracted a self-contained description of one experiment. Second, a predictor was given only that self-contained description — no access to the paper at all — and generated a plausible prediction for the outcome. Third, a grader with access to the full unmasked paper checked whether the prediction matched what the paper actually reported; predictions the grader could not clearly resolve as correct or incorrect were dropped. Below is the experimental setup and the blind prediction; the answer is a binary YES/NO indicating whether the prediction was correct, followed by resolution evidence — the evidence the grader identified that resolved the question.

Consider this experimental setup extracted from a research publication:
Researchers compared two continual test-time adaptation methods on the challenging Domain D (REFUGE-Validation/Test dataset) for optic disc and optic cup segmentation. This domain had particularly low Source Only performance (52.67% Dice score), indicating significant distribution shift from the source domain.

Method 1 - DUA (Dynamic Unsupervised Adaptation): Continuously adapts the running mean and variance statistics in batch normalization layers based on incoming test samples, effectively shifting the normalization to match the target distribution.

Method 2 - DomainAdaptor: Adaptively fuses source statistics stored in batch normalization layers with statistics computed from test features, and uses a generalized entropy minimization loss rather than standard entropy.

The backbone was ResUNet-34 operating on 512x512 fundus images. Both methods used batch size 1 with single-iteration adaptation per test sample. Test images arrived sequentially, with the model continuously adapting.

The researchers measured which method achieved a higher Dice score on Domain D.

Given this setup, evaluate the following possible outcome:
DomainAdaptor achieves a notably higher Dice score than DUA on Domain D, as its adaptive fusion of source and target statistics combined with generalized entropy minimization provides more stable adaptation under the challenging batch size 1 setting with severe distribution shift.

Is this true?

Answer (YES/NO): NO